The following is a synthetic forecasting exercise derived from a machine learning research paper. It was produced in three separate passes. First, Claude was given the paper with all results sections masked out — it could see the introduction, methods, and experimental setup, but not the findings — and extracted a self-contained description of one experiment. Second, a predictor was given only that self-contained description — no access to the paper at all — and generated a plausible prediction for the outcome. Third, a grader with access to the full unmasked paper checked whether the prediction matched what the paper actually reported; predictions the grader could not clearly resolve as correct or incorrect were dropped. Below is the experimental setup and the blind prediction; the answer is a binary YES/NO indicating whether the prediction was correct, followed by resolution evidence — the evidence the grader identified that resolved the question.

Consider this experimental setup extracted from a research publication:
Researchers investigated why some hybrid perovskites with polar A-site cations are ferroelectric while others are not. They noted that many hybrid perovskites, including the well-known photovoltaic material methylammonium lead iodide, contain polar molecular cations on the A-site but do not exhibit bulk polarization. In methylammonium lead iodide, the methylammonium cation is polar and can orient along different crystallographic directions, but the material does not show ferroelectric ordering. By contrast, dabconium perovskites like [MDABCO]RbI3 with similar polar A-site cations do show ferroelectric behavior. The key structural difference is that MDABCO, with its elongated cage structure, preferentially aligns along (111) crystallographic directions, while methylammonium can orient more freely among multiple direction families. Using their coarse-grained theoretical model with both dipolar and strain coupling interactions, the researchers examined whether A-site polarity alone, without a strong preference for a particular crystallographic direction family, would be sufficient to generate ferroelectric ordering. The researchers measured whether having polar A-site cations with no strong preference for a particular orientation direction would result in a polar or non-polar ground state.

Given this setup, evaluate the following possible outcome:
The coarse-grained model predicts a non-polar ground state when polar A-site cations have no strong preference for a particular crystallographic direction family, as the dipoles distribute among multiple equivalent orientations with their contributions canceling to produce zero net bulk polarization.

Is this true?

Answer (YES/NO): YES